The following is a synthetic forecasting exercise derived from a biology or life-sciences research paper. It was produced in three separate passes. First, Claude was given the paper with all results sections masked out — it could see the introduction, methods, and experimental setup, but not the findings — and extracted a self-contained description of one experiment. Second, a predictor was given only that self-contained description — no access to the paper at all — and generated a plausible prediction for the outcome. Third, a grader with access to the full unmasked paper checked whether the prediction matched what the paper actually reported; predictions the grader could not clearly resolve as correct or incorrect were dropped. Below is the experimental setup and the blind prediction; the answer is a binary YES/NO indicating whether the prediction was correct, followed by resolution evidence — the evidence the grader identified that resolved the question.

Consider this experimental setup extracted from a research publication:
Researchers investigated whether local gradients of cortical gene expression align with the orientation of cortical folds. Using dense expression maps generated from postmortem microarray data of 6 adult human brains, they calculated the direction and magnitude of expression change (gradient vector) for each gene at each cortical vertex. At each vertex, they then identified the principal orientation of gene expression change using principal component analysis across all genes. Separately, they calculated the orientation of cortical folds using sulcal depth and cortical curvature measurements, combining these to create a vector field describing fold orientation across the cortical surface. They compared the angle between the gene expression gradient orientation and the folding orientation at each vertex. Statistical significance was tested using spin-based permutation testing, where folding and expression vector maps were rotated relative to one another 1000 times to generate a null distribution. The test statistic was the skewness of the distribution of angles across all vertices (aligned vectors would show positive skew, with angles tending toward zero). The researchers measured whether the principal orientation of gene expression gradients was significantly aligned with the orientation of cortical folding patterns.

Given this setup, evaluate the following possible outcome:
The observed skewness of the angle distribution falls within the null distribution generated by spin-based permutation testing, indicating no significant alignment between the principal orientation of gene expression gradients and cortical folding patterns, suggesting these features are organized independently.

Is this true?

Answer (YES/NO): NO